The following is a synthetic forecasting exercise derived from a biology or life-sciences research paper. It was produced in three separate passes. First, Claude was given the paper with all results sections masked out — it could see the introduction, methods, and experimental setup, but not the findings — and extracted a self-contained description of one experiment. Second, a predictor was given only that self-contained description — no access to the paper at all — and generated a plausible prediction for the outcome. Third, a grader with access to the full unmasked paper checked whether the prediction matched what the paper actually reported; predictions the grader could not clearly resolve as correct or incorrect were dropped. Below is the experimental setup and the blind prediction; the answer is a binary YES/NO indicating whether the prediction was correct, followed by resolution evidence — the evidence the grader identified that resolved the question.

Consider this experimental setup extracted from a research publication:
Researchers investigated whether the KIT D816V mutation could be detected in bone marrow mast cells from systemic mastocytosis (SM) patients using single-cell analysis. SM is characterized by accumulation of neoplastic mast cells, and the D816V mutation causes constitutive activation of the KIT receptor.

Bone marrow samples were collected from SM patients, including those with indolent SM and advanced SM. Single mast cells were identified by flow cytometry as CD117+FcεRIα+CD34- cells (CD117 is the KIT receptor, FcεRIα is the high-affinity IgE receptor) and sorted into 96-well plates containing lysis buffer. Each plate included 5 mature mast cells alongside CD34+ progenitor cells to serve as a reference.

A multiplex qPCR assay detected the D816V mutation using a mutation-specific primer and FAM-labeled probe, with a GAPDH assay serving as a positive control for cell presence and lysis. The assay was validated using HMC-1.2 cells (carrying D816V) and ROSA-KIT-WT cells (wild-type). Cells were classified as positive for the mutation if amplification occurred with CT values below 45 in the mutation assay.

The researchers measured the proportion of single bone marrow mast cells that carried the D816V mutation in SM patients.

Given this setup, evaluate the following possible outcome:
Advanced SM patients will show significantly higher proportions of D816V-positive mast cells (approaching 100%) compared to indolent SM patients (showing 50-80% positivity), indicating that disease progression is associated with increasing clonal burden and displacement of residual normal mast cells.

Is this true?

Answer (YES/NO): NO